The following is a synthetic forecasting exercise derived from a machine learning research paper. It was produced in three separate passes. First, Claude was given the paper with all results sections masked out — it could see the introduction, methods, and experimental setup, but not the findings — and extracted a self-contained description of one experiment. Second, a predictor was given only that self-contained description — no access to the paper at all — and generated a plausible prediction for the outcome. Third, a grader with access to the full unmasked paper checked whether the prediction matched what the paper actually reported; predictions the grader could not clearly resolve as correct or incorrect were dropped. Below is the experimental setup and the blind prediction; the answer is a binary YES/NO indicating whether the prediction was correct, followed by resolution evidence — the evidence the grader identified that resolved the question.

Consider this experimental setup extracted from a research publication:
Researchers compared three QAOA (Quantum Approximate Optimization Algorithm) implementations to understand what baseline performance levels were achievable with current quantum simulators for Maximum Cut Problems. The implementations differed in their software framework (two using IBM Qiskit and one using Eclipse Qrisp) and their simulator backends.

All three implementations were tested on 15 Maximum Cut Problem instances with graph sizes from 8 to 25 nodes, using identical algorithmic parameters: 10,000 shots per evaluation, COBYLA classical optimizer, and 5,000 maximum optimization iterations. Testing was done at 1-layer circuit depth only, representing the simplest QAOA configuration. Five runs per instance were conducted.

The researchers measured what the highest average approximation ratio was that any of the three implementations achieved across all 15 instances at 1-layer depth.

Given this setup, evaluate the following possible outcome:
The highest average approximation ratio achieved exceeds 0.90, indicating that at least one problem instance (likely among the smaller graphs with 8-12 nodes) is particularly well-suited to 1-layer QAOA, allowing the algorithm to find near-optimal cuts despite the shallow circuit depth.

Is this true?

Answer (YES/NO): NO